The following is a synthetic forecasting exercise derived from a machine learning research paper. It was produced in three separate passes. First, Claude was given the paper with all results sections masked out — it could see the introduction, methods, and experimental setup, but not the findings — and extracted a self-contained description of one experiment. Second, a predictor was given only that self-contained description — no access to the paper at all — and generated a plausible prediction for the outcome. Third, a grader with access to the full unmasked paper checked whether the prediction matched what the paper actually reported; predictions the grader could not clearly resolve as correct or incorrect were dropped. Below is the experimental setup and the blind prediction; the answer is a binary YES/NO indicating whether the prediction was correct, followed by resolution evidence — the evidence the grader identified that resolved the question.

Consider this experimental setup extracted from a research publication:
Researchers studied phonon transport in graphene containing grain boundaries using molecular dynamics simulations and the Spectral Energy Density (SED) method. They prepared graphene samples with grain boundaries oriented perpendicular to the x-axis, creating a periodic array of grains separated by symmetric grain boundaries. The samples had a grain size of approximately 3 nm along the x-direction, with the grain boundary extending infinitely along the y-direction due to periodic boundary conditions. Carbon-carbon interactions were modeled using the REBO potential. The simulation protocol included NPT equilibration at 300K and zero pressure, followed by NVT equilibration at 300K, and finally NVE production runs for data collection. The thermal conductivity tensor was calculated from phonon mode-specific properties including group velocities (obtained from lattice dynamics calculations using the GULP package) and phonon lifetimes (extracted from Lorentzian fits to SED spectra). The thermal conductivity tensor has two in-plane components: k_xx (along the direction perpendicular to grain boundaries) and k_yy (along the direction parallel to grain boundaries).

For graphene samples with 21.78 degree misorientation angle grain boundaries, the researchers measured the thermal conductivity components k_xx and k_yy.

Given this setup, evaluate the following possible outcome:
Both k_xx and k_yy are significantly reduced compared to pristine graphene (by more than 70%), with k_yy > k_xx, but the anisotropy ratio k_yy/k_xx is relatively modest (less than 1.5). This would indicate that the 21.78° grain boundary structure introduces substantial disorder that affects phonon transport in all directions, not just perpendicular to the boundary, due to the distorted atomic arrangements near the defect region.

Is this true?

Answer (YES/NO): NO